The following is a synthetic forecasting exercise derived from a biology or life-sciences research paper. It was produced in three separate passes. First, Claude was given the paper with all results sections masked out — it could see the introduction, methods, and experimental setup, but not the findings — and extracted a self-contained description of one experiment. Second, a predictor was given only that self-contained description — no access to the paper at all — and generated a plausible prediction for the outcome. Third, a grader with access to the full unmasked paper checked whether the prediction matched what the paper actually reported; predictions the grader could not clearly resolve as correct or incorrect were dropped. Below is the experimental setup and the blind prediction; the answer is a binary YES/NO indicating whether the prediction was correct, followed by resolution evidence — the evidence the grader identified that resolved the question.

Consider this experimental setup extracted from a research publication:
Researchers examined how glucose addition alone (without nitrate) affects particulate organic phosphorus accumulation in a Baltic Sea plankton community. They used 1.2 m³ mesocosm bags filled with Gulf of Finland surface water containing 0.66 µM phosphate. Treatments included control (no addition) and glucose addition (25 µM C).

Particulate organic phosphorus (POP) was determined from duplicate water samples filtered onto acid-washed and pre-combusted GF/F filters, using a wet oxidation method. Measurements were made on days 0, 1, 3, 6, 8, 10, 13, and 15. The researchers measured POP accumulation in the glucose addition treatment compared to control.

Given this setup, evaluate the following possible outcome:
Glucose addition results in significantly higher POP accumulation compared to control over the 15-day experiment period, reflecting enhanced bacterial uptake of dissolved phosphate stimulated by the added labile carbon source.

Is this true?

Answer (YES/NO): NO